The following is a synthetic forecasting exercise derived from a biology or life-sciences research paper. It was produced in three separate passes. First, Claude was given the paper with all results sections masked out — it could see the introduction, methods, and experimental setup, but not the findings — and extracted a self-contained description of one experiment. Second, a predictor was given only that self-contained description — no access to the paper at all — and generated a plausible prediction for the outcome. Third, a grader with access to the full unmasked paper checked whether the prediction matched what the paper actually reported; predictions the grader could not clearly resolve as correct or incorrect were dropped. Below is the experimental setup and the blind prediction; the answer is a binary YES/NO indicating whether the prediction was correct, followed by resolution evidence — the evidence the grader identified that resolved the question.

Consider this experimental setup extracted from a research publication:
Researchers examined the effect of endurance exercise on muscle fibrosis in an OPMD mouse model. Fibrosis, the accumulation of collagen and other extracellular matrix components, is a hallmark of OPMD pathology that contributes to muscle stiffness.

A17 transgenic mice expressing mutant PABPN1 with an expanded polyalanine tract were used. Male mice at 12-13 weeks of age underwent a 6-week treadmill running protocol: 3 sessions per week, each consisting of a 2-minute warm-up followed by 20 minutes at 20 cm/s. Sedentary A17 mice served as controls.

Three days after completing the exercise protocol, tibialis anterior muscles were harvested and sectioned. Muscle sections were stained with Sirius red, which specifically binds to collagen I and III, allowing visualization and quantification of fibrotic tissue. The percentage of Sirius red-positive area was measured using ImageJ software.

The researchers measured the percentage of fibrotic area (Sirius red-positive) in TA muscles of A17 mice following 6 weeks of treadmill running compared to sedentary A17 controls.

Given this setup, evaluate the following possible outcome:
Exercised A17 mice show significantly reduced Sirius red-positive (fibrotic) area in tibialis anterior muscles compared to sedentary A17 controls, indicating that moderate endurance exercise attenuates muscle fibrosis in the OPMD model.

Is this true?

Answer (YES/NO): NO